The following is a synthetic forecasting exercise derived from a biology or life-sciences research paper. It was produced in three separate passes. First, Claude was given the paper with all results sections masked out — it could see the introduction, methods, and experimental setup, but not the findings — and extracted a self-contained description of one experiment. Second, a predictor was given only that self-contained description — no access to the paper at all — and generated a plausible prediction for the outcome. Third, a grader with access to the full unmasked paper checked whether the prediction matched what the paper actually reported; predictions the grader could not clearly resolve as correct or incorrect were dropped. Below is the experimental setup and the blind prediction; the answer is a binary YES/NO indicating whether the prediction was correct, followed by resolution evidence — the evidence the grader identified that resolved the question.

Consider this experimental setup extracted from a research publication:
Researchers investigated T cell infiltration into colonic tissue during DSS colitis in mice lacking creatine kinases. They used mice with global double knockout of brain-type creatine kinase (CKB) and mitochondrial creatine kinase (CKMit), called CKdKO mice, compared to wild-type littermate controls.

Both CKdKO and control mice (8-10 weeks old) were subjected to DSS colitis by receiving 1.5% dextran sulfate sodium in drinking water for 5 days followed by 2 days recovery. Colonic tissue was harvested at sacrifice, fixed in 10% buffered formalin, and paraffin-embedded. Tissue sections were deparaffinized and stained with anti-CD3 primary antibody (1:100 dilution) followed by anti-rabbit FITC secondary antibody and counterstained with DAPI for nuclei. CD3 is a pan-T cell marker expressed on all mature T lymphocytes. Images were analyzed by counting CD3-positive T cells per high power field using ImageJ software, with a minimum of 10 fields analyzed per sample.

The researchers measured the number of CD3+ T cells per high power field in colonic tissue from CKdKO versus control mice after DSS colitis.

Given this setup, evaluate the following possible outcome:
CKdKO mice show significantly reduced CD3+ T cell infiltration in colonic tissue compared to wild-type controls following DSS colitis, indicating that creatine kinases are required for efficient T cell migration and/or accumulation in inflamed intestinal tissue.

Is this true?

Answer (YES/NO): NO